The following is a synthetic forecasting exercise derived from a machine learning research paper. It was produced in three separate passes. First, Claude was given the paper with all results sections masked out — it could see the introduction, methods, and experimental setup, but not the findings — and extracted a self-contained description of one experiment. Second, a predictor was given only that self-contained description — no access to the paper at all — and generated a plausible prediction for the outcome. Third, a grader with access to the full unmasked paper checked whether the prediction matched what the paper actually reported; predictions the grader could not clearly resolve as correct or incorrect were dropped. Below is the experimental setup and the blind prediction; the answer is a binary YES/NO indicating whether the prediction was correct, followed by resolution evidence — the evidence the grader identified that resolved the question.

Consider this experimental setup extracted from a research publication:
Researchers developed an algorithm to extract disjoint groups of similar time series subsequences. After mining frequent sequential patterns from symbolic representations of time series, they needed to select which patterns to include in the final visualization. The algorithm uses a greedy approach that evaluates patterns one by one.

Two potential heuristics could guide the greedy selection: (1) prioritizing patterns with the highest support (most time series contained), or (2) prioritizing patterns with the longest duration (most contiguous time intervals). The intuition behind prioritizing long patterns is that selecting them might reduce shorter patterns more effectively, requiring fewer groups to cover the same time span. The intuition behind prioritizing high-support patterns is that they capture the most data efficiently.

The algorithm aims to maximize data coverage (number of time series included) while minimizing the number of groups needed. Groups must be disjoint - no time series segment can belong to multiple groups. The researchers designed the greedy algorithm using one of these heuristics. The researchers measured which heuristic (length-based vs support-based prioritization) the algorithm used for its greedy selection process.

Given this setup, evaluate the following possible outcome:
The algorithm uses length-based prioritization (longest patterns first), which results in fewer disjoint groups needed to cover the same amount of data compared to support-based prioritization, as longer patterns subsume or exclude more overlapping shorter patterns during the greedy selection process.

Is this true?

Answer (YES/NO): YES